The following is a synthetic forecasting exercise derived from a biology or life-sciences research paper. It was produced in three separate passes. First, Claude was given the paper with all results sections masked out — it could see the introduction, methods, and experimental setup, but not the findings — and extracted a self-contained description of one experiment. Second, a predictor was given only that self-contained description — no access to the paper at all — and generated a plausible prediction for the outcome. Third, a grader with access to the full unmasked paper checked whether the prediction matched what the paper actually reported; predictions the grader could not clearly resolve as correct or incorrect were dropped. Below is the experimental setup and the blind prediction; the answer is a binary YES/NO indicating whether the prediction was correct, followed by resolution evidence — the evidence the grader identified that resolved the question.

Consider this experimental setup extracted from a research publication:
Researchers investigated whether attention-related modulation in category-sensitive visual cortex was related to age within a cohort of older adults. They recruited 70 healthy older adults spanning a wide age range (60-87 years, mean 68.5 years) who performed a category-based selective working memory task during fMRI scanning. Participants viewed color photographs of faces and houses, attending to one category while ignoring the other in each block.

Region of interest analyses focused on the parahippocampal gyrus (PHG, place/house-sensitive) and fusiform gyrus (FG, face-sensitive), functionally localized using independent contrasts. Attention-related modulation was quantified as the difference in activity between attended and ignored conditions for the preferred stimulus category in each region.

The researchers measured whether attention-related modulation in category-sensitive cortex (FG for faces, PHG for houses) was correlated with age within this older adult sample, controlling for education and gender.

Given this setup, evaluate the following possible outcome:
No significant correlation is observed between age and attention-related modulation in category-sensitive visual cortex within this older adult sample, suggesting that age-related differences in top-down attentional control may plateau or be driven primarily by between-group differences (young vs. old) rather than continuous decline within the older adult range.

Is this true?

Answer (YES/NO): YES